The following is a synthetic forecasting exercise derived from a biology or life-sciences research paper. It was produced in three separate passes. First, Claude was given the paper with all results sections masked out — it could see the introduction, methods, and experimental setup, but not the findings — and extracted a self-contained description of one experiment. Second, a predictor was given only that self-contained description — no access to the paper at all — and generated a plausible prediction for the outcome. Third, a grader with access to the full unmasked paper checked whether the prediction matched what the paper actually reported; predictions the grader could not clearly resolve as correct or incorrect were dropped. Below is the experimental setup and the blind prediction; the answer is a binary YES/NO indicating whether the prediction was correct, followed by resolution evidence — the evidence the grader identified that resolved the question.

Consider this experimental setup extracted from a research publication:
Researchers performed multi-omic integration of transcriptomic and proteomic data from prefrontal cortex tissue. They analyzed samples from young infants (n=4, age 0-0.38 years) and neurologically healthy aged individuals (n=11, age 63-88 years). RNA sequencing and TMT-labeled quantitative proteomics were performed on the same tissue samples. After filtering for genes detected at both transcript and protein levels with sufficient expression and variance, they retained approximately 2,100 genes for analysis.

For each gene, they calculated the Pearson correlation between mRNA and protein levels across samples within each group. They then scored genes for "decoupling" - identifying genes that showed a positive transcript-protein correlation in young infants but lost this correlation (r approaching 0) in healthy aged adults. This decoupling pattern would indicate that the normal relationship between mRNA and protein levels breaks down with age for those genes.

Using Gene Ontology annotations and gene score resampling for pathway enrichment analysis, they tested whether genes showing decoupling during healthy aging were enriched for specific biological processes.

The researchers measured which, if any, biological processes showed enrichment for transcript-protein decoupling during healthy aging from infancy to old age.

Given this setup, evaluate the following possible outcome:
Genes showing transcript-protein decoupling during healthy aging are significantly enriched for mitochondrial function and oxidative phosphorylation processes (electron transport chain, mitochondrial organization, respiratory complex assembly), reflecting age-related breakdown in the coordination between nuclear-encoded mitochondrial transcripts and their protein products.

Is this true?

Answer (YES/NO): NO